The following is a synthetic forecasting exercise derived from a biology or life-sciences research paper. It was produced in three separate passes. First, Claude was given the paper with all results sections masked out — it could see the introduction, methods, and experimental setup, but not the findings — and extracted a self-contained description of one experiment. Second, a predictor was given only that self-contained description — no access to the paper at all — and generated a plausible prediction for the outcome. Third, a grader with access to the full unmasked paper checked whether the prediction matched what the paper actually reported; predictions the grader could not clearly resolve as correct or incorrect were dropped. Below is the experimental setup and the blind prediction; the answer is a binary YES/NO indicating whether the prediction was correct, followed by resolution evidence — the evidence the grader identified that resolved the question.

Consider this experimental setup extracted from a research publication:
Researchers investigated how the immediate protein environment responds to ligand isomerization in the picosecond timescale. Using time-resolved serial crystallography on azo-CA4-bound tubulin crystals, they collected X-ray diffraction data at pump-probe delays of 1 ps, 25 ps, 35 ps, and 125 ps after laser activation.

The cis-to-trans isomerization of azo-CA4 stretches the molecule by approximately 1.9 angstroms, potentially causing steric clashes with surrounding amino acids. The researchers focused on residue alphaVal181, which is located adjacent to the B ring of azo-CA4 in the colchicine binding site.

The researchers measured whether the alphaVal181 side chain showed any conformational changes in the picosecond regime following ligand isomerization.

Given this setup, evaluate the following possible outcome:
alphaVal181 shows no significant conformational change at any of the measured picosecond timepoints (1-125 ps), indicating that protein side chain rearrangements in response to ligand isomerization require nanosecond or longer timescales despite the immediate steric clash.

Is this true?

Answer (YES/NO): NO